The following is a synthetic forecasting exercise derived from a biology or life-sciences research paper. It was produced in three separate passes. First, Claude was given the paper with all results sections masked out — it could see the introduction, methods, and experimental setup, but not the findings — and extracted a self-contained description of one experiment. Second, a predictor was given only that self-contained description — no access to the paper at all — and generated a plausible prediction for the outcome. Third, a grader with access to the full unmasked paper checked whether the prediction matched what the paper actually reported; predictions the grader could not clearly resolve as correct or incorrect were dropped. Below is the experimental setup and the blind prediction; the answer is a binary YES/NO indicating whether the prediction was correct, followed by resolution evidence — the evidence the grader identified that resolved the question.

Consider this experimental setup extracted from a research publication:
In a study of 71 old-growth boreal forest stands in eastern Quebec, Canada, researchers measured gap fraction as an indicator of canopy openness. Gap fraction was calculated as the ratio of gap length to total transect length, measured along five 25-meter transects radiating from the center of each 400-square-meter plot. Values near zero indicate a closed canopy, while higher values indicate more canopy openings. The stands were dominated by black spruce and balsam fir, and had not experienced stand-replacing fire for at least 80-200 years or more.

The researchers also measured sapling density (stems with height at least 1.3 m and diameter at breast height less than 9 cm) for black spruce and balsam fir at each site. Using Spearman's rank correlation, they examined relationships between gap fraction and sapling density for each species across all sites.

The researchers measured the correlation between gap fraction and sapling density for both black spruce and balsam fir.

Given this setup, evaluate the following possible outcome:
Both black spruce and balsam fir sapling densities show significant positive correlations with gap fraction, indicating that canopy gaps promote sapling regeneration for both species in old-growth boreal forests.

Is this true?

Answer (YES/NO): NO